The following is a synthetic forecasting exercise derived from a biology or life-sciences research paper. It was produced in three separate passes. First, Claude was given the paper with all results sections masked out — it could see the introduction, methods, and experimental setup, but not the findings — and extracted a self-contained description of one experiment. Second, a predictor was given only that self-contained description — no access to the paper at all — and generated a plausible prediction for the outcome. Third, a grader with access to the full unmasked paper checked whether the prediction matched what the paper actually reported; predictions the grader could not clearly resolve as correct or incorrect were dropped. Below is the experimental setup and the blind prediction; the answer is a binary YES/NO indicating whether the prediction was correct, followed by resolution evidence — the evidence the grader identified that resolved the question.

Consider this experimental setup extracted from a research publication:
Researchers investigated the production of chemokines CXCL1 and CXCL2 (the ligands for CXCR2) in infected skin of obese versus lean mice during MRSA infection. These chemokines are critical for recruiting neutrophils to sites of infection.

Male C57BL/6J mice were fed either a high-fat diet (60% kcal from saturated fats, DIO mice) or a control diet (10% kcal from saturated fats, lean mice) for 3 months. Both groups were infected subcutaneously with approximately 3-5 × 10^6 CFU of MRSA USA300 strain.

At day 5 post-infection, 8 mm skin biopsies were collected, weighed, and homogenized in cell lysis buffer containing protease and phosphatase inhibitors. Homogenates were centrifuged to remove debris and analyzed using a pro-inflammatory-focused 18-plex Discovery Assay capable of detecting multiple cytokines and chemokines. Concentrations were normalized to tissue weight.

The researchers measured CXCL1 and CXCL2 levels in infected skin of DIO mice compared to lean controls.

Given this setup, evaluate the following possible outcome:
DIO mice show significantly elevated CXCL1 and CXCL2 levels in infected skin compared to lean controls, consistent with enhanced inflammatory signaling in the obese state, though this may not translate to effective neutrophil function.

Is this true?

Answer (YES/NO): NO